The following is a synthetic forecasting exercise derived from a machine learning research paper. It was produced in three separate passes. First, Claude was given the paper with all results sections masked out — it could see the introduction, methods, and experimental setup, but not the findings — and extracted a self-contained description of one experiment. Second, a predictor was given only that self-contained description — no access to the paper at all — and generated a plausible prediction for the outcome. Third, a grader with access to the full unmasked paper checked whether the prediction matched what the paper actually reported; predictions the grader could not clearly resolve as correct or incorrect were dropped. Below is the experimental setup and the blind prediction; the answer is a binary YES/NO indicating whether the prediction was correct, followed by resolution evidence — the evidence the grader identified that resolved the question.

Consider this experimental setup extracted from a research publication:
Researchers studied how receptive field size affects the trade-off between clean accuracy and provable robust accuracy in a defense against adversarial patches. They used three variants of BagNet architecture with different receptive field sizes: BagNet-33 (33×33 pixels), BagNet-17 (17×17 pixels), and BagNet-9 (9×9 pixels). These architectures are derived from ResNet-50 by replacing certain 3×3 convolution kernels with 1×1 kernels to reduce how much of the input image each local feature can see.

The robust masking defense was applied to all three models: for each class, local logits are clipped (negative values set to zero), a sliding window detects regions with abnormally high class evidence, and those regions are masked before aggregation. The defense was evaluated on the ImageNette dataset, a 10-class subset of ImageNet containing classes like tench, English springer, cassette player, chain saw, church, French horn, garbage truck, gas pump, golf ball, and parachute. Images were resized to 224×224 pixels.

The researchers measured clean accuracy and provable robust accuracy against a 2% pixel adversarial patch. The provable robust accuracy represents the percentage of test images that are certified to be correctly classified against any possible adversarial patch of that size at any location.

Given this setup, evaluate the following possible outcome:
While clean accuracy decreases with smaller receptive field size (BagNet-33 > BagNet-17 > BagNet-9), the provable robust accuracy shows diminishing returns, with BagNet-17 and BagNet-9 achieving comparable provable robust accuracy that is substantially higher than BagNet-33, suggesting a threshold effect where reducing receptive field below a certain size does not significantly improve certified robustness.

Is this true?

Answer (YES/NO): NO